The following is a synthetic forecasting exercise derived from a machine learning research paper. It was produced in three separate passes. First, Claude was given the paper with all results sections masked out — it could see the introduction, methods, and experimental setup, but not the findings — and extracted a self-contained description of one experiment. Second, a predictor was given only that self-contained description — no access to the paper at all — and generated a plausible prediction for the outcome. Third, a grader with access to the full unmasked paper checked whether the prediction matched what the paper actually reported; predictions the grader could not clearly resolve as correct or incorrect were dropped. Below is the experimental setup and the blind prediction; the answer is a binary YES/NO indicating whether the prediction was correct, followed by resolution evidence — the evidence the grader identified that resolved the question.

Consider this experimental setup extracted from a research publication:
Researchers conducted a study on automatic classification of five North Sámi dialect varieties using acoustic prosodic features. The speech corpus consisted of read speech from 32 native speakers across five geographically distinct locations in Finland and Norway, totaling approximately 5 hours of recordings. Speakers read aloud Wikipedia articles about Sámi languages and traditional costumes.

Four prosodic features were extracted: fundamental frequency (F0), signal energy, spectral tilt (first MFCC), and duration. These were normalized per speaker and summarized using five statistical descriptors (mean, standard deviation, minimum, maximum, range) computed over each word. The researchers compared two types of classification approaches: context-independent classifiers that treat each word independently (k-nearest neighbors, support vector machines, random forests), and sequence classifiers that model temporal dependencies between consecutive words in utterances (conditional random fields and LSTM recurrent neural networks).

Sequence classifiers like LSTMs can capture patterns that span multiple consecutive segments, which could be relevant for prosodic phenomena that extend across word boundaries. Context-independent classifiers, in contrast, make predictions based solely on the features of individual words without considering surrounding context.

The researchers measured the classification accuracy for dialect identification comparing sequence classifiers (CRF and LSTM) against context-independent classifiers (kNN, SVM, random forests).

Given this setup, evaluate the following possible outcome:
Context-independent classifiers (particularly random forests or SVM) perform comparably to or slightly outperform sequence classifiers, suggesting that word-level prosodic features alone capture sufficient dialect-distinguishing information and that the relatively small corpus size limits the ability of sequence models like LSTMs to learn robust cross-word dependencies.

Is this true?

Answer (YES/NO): NO